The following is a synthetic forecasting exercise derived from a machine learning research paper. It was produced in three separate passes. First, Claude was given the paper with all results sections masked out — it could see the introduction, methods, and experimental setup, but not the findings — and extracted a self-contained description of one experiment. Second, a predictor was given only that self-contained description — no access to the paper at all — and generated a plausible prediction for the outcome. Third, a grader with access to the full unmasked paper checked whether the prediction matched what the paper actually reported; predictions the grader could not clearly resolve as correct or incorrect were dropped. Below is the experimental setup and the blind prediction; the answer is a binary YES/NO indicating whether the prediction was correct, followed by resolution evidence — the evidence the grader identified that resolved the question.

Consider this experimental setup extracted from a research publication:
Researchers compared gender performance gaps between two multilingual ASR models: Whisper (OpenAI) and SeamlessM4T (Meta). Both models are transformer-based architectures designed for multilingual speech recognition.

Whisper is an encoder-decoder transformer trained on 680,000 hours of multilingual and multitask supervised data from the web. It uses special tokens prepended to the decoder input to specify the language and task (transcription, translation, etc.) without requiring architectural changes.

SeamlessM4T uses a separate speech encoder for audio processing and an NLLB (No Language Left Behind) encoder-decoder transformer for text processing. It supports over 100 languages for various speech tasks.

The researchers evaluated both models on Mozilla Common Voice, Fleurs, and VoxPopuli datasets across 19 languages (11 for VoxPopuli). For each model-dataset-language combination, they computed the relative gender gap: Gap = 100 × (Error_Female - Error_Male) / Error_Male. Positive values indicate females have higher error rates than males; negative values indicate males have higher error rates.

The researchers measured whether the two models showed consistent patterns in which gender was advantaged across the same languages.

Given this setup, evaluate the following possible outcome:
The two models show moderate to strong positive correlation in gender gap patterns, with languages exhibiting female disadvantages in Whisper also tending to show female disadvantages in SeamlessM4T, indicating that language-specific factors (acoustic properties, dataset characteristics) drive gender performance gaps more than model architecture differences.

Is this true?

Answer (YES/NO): NO